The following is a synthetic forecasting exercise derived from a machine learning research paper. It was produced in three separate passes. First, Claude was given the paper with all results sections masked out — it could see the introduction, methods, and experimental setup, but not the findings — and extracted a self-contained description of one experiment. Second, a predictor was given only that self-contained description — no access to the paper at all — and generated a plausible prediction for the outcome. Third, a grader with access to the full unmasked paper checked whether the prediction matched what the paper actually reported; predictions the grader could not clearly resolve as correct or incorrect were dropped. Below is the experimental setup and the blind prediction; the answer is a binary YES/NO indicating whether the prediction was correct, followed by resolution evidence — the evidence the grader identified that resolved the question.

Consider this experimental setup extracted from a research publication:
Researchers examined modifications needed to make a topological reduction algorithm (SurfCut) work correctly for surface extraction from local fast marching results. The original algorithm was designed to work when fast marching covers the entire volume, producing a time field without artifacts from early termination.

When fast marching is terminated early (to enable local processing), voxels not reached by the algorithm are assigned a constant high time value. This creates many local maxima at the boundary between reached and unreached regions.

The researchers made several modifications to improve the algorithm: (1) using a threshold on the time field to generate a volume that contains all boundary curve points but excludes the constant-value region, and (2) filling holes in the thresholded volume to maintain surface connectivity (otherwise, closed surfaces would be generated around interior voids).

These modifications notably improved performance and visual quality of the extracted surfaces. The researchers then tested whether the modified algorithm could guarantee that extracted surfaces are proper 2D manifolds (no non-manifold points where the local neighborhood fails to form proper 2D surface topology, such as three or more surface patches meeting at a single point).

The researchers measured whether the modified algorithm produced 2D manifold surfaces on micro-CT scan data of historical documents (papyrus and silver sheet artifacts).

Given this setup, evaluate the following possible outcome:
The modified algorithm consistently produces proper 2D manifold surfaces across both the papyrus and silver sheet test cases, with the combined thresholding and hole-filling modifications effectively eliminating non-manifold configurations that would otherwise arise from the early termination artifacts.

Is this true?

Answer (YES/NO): NO